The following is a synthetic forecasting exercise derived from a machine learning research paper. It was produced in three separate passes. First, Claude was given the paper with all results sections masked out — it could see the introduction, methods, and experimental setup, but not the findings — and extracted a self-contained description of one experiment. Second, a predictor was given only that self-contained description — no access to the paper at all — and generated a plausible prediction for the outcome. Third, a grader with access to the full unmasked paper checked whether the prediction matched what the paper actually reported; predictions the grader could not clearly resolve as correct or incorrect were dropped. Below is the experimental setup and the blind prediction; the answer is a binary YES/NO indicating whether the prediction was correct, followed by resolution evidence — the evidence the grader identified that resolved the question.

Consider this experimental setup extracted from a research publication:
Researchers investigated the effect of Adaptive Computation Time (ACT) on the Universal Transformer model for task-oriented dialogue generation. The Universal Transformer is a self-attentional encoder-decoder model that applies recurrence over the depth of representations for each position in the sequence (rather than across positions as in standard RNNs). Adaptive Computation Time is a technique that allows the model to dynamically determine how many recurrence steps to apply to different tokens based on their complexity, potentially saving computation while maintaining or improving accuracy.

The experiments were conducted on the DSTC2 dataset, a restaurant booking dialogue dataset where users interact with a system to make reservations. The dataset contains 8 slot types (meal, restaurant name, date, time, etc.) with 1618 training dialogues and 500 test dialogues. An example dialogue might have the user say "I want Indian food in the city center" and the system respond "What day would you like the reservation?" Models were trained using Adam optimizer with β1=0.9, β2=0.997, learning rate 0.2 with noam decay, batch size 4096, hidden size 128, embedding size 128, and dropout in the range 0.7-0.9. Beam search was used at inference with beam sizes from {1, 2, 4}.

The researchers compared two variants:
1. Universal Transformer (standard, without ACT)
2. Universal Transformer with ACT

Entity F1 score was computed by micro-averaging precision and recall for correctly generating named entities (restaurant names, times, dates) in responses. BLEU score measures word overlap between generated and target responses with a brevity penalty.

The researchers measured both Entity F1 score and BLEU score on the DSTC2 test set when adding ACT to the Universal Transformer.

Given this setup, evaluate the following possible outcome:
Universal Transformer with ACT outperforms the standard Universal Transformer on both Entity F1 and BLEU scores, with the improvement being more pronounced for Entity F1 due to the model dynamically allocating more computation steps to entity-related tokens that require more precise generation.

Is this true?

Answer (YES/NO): NO